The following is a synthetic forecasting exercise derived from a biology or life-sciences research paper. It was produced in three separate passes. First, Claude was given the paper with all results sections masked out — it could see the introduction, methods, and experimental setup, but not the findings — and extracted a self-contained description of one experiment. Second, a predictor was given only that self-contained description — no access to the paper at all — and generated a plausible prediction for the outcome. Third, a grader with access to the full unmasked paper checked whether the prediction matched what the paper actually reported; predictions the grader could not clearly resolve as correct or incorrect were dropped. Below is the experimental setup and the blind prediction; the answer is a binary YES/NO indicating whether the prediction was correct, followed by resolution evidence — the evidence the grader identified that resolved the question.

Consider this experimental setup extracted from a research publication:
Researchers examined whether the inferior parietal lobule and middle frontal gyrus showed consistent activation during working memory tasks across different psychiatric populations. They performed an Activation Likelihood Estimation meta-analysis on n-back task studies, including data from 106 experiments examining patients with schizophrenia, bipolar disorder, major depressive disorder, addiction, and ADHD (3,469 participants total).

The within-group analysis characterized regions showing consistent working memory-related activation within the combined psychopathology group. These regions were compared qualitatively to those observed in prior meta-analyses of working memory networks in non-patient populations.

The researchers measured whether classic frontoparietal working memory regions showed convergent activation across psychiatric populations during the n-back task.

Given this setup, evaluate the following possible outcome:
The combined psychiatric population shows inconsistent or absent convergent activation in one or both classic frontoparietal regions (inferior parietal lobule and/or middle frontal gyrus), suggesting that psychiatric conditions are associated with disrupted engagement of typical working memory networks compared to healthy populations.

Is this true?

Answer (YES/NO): NO